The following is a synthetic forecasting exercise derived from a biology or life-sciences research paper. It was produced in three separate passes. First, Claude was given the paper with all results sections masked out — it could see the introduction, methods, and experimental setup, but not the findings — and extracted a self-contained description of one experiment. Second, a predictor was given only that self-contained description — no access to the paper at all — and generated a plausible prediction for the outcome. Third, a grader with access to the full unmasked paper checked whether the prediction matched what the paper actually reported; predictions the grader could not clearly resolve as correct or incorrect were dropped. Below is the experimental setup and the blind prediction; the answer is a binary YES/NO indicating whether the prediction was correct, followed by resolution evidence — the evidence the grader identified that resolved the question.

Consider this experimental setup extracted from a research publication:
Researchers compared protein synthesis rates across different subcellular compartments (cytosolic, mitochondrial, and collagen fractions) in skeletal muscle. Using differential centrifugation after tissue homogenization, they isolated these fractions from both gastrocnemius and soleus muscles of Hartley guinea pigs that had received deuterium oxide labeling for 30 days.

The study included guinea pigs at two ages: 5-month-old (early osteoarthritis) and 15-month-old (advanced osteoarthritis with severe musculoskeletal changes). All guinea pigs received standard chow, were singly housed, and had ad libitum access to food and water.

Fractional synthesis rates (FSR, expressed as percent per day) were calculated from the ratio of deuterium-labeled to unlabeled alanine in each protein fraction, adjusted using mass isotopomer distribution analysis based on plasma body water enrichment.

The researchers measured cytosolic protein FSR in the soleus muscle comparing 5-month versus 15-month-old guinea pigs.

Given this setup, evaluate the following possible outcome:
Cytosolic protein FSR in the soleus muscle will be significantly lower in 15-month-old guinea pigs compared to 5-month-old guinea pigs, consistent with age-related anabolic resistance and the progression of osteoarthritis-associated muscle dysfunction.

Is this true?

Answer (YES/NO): YES